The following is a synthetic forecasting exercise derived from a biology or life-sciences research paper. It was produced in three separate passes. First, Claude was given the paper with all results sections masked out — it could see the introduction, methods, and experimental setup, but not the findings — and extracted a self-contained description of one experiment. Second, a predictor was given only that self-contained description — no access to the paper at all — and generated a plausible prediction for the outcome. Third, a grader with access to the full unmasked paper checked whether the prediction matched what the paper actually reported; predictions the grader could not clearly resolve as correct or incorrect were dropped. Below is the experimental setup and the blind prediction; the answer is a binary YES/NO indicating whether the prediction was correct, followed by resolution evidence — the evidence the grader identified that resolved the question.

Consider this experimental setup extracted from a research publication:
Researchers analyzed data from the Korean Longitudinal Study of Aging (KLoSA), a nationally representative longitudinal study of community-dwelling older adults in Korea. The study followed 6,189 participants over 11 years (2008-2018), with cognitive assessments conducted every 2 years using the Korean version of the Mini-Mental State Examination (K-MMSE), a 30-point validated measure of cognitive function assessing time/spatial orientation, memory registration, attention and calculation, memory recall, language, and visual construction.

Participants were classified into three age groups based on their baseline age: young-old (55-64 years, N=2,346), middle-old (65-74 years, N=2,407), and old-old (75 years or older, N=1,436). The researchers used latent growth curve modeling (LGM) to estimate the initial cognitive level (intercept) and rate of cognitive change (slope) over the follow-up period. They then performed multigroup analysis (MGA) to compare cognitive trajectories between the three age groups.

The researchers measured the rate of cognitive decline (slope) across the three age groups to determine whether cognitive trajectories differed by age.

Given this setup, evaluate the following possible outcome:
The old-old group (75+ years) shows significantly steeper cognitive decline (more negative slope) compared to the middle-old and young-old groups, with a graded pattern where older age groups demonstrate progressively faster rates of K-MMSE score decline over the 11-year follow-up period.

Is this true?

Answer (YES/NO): YES